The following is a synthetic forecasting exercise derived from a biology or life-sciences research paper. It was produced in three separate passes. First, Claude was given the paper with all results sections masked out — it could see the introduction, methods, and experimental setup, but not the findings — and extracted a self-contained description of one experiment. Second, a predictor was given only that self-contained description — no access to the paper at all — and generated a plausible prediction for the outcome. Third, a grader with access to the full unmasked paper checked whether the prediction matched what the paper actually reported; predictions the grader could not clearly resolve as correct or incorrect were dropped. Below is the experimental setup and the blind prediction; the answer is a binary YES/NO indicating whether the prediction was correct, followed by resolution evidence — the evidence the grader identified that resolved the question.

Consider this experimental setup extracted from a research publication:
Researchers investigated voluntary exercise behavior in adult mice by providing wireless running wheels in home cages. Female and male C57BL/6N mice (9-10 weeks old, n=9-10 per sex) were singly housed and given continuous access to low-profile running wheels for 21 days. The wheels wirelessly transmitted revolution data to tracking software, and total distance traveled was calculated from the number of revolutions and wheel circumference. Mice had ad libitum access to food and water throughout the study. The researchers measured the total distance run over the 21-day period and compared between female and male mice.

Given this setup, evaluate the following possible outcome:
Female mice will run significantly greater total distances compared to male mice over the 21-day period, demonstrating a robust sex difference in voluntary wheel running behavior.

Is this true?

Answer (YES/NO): NO